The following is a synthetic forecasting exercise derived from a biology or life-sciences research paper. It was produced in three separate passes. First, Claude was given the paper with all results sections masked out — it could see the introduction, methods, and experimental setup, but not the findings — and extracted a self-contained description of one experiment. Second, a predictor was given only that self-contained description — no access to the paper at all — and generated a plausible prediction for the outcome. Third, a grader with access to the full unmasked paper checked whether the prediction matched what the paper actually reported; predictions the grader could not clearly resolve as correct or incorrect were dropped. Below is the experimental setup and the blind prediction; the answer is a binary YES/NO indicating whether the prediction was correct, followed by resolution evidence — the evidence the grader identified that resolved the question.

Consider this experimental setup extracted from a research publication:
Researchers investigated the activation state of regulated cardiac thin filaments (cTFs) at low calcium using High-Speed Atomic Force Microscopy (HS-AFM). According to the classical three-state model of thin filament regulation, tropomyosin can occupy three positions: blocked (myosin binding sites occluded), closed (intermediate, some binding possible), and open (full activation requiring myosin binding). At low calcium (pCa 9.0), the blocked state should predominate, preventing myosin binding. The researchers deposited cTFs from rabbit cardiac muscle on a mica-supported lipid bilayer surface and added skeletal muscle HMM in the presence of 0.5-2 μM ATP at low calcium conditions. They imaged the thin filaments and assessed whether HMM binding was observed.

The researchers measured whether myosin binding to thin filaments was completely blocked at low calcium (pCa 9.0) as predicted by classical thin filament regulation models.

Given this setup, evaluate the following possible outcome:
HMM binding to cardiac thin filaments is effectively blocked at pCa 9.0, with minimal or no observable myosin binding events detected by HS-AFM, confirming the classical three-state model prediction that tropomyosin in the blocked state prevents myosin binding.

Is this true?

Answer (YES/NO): NO